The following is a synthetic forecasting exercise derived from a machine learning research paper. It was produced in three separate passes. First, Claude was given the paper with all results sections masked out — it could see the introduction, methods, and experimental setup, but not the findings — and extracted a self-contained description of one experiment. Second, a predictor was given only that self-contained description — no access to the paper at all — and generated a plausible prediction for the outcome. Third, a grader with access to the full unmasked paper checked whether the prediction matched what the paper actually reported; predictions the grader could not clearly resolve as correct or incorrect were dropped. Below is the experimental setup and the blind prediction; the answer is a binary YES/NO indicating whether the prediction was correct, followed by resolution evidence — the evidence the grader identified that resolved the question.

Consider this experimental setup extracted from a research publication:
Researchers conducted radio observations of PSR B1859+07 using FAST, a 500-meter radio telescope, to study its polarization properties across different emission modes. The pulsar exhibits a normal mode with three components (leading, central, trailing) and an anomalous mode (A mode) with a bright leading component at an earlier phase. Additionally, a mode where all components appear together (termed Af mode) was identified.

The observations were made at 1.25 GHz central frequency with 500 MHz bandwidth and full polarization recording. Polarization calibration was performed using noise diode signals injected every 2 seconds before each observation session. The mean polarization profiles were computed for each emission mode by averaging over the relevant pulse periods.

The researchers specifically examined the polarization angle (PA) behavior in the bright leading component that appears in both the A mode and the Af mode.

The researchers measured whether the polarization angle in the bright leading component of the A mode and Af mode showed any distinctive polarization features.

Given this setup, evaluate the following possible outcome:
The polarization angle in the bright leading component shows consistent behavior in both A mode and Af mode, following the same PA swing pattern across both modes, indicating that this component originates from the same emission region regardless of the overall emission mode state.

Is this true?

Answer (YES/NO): YES